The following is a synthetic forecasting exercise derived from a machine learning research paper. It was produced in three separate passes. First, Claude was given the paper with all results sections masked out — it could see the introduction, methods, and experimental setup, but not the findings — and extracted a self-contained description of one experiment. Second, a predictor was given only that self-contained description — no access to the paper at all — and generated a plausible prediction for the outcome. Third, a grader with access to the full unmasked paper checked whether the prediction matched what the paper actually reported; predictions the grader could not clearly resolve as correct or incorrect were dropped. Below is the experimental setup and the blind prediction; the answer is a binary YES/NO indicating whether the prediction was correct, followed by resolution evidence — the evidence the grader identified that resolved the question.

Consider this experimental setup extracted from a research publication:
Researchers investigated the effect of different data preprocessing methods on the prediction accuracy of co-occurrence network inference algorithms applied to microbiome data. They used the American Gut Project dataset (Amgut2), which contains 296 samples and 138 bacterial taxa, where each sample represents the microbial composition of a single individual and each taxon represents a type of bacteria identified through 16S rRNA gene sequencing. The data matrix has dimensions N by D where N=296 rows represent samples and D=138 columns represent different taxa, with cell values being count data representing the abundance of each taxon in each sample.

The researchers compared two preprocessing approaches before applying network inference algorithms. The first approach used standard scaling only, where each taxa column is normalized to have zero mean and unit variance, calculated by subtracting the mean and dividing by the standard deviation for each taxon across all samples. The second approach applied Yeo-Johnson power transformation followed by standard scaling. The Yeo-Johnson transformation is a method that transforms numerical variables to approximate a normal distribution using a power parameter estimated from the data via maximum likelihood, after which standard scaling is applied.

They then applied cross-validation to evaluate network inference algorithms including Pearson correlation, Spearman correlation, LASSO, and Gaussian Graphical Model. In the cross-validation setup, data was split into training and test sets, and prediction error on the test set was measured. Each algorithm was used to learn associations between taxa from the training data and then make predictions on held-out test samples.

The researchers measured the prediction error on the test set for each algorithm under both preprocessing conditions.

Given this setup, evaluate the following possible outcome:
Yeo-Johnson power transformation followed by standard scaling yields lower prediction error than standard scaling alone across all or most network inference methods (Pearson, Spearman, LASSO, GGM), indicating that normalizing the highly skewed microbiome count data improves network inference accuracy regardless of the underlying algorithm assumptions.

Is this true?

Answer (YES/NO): YES